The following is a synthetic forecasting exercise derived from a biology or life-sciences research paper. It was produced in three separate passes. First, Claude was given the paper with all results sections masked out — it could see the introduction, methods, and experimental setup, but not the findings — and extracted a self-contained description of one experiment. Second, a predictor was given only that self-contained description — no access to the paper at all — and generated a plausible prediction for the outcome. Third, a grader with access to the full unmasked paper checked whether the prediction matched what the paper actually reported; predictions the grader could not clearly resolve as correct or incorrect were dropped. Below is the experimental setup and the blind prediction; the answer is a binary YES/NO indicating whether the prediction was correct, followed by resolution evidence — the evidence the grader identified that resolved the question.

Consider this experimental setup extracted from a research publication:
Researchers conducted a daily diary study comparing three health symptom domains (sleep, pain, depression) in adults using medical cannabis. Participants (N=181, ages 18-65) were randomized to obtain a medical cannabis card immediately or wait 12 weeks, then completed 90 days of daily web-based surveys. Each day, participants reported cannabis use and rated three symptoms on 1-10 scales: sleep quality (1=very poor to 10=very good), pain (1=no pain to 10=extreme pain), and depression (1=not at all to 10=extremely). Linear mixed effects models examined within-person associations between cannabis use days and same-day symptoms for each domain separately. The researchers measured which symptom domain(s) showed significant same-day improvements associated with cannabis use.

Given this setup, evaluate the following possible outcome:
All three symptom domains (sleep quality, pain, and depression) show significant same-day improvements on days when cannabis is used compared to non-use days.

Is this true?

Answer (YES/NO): NO